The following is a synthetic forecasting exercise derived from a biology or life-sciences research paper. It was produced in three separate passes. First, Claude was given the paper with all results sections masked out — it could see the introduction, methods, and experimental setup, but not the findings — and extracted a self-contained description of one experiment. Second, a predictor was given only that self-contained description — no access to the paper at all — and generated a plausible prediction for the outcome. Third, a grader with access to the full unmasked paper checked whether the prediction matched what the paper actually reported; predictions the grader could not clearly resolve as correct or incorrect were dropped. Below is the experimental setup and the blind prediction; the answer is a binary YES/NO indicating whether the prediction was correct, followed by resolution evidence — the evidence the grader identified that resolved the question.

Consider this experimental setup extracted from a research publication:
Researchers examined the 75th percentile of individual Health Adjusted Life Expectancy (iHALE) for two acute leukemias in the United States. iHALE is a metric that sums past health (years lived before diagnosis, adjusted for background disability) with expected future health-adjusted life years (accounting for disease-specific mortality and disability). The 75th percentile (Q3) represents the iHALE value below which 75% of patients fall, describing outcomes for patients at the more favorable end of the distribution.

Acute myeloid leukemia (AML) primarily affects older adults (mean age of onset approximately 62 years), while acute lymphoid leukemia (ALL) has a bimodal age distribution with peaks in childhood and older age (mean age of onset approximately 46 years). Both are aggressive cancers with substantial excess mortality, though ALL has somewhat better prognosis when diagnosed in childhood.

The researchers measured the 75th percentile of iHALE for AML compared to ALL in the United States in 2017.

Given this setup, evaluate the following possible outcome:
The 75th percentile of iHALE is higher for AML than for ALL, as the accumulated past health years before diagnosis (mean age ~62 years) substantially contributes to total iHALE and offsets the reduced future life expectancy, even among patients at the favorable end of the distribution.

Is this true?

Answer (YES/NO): NO